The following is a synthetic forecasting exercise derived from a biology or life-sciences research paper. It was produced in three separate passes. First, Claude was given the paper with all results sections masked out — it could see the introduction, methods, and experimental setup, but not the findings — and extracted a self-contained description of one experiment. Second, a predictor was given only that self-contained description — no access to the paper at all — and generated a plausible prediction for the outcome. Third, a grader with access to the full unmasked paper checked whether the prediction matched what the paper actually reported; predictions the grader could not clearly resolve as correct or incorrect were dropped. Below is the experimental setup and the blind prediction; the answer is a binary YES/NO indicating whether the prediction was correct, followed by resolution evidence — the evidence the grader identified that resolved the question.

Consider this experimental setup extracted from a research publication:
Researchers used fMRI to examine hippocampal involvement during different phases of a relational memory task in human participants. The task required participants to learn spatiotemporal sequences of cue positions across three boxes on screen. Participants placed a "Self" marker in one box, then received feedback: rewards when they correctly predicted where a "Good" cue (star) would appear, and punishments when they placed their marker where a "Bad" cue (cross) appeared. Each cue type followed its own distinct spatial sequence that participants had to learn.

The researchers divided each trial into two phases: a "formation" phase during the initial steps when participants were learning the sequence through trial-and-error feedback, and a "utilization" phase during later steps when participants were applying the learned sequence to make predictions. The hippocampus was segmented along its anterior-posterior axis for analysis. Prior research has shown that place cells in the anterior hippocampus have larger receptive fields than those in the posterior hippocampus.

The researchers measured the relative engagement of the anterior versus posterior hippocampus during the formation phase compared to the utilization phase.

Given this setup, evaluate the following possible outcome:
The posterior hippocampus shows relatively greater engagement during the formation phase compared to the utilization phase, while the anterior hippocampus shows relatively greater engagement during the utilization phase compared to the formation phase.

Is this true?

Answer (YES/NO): YES